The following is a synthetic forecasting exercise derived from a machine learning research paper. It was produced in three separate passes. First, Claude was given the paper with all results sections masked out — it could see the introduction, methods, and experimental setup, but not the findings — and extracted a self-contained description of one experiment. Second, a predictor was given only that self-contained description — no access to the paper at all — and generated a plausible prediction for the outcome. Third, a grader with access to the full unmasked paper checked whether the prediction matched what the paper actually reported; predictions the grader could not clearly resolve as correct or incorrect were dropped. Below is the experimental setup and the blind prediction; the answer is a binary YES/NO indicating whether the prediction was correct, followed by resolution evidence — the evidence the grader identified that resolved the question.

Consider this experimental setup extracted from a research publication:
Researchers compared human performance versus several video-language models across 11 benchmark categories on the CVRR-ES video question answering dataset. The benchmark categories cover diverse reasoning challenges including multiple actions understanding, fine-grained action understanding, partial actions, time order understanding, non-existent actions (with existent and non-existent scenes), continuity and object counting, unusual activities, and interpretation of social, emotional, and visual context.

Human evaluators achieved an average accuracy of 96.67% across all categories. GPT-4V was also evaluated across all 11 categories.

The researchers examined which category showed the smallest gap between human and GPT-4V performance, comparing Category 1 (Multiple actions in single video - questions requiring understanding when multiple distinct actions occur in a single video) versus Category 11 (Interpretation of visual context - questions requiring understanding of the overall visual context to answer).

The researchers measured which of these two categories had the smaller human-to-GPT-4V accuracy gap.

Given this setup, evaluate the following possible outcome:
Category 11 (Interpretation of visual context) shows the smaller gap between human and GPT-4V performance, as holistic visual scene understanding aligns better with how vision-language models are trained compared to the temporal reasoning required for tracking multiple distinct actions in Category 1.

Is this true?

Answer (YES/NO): YES